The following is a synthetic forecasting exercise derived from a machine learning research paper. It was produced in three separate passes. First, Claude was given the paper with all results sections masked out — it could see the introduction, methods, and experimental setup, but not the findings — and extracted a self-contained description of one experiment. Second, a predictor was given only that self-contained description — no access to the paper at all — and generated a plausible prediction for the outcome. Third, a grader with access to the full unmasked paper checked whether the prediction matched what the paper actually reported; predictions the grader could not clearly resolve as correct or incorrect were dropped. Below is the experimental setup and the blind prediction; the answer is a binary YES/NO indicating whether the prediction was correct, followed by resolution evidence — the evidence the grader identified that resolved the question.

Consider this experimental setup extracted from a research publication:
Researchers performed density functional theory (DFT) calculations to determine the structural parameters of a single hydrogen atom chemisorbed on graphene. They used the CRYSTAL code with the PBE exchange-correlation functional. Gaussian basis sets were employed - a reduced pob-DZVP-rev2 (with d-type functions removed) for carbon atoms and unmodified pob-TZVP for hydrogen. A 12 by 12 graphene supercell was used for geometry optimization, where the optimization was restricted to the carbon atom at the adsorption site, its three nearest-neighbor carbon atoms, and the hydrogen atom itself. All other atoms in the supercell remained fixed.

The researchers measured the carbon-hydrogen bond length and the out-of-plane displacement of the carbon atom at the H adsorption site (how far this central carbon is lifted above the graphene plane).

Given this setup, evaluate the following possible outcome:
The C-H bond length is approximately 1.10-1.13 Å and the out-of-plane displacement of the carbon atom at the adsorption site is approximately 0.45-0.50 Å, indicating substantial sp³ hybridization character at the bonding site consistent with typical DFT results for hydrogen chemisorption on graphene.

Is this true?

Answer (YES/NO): NO